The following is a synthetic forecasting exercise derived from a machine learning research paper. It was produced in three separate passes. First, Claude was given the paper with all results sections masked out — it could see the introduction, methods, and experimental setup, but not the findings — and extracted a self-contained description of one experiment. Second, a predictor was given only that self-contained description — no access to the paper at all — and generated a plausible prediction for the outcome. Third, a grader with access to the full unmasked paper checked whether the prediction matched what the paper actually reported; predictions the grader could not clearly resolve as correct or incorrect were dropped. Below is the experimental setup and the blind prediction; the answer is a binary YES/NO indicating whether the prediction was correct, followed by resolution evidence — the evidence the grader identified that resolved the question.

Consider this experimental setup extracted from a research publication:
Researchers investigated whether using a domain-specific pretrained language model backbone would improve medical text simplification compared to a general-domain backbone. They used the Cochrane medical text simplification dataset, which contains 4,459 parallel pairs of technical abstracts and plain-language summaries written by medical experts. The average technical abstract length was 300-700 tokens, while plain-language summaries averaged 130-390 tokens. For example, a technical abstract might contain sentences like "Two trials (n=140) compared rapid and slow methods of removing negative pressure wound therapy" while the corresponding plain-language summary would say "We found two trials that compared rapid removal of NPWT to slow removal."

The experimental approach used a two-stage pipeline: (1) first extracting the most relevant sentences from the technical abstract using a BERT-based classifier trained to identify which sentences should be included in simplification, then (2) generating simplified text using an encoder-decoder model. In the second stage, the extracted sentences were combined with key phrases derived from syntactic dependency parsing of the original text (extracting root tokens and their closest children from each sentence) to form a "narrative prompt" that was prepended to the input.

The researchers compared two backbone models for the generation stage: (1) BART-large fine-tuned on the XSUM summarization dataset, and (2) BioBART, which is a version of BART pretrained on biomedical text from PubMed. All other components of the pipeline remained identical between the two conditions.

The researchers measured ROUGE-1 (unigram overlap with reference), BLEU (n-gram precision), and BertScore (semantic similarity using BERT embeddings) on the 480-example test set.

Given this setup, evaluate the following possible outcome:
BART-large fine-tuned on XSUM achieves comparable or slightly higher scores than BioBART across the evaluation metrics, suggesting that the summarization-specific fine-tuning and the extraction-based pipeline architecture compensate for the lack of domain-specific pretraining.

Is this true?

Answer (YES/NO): YES